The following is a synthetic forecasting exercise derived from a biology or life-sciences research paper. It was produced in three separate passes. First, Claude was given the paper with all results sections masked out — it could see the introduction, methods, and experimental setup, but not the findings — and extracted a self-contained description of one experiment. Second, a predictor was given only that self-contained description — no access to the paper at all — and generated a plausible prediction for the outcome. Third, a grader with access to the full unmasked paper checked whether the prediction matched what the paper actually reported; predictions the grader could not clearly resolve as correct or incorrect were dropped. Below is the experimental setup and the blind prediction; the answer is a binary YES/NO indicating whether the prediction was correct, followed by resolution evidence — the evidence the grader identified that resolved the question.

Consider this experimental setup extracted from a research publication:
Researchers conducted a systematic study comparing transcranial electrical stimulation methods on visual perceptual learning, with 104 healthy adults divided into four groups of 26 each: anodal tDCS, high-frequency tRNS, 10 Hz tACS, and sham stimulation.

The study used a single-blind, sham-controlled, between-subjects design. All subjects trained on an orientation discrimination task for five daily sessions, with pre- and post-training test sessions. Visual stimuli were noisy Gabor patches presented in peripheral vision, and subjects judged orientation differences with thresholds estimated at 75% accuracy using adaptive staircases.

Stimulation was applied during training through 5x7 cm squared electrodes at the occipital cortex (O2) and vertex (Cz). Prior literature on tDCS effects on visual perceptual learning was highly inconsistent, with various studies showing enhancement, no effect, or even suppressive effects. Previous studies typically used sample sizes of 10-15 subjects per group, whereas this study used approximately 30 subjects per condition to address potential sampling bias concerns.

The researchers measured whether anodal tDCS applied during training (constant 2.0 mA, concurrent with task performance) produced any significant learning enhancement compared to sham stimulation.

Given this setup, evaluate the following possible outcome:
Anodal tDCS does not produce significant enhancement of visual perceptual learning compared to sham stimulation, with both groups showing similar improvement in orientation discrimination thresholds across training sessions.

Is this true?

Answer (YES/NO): YES